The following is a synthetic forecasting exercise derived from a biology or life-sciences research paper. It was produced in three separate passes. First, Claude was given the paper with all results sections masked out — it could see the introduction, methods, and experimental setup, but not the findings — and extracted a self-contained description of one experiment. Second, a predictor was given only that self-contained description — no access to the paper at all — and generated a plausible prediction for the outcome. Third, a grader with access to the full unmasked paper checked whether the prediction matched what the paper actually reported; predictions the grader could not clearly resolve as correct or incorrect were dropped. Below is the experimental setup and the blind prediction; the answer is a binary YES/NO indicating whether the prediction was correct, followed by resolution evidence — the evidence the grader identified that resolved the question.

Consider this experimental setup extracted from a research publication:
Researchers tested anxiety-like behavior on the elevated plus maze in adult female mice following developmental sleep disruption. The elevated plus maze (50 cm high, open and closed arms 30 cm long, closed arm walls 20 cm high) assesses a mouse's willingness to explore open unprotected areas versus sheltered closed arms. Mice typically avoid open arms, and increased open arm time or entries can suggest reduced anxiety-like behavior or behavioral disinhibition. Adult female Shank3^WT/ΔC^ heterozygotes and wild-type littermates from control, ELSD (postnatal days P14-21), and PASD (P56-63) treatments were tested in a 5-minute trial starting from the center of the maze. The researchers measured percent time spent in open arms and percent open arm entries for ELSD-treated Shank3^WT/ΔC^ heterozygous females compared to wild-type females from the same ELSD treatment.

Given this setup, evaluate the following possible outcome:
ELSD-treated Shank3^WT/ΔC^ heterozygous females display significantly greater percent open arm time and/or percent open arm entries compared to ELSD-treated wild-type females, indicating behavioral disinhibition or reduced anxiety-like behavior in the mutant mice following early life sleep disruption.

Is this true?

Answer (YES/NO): YES